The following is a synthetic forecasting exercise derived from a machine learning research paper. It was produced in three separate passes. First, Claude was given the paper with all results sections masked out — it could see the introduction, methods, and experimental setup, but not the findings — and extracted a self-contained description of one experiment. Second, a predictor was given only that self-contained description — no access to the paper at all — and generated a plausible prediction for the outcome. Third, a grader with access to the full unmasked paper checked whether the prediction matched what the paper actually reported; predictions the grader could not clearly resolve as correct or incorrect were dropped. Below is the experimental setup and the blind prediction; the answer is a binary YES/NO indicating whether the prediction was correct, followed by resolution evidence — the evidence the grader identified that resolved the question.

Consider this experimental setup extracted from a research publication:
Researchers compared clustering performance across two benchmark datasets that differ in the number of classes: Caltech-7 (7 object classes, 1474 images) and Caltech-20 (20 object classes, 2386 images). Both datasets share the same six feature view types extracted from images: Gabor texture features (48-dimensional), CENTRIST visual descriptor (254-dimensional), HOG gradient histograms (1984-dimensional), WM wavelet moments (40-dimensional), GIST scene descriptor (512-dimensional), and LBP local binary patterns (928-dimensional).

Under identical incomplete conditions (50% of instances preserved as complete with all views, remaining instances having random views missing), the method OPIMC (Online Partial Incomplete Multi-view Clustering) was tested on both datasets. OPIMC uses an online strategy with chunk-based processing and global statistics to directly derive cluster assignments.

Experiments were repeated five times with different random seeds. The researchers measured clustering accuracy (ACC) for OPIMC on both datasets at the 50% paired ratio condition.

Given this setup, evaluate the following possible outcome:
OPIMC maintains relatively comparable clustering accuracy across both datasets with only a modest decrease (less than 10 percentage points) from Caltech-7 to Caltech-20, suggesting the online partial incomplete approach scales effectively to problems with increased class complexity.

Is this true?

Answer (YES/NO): NO